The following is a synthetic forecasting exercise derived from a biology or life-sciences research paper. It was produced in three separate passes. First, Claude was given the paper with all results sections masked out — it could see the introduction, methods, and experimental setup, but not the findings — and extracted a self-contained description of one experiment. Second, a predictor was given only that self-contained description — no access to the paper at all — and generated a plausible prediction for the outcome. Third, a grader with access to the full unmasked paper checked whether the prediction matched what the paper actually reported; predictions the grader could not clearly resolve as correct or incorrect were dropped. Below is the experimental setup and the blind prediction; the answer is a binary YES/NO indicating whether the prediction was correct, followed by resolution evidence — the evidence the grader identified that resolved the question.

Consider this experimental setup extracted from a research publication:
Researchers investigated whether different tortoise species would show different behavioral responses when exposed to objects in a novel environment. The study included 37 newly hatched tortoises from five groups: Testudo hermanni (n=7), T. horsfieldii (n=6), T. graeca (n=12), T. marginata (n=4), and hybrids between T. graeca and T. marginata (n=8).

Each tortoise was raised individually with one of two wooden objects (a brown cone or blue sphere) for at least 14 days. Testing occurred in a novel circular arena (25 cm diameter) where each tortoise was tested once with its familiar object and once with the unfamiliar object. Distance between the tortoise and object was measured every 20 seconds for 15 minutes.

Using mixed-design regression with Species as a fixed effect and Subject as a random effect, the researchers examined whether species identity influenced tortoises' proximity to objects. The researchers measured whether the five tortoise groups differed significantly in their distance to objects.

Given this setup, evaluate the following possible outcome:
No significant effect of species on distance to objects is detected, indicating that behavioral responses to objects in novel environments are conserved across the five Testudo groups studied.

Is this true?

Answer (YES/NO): NO